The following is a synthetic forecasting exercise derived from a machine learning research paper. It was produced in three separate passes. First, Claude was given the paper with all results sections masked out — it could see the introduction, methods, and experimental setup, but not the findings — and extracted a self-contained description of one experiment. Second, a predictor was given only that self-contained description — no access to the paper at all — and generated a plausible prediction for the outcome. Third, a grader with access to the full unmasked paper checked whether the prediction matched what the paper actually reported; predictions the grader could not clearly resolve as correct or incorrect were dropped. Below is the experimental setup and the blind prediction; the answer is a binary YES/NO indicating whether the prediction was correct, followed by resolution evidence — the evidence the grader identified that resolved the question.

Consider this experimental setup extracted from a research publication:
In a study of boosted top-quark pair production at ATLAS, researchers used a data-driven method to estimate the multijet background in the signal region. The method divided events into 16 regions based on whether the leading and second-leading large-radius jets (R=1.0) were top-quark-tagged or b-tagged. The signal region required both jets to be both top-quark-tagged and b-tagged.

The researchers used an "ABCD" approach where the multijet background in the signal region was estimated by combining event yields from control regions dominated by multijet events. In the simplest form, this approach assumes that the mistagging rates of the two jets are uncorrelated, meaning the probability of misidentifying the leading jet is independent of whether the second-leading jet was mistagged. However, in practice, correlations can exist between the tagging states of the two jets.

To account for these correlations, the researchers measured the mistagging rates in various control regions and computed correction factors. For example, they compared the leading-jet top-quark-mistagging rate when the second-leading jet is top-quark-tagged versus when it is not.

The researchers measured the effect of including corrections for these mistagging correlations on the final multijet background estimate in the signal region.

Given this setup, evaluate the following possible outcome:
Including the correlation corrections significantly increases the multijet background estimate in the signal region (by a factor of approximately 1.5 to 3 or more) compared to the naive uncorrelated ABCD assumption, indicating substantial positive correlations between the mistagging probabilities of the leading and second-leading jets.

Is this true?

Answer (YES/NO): NO